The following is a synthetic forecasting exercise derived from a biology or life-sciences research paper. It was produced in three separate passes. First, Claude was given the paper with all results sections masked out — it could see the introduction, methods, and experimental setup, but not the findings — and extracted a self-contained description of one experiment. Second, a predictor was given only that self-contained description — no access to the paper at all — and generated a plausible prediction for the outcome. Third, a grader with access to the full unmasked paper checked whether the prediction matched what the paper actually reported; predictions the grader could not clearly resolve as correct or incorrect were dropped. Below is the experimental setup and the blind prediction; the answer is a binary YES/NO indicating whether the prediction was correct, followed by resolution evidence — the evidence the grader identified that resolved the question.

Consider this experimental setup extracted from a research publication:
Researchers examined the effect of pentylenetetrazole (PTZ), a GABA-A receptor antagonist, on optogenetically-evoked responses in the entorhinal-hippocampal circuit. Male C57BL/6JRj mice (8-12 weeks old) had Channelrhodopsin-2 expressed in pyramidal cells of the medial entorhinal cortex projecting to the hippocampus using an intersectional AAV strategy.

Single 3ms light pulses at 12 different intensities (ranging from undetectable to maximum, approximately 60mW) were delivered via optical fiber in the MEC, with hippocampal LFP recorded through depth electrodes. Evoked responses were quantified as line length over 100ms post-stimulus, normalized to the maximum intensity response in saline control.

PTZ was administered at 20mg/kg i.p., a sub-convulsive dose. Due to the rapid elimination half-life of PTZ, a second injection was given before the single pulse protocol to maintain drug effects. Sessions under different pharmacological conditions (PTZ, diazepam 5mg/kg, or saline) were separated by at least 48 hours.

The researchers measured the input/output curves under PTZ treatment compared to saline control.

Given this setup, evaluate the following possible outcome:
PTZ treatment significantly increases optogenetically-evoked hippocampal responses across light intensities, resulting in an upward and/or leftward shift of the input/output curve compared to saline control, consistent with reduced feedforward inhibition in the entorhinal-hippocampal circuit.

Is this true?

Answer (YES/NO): YES